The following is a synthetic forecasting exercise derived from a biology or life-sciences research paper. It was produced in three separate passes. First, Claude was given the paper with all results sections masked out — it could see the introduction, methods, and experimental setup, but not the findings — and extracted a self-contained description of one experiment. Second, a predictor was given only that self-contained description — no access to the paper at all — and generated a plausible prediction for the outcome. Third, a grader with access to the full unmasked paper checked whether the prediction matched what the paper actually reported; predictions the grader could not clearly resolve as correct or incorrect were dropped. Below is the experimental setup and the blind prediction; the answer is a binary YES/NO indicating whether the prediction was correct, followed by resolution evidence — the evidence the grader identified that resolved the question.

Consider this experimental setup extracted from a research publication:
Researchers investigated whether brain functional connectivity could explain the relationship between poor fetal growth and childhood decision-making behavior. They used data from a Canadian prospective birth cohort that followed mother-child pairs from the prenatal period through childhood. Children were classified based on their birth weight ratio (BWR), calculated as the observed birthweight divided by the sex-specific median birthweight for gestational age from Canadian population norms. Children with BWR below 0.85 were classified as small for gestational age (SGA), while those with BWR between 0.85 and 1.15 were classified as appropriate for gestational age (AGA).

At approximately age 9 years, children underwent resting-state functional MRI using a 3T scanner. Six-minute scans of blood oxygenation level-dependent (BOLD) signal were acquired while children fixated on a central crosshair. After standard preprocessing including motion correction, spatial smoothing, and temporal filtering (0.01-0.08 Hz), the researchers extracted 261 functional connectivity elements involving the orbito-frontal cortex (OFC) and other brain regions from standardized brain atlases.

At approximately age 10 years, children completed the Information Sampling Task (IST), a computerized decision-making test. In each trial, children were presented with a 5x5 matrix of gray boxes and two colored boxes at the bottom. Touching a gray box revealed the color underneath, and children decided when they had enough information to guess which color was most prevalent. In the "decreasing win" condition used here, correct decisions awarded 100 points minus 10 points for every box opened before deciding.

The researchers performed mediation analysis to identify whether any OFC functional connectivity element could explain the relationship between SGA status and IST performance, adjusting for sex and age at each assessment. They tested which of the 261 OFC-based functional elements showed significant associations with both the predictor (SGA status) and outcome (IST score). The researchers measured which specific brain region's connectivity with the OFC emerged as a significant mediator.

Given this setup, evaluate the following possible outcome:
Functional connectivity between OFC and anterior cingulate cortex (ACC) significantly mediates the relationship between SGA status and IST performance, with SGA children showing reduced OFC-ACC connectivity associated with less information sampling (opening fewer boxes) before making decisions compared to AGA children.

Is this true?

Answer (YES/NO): NO